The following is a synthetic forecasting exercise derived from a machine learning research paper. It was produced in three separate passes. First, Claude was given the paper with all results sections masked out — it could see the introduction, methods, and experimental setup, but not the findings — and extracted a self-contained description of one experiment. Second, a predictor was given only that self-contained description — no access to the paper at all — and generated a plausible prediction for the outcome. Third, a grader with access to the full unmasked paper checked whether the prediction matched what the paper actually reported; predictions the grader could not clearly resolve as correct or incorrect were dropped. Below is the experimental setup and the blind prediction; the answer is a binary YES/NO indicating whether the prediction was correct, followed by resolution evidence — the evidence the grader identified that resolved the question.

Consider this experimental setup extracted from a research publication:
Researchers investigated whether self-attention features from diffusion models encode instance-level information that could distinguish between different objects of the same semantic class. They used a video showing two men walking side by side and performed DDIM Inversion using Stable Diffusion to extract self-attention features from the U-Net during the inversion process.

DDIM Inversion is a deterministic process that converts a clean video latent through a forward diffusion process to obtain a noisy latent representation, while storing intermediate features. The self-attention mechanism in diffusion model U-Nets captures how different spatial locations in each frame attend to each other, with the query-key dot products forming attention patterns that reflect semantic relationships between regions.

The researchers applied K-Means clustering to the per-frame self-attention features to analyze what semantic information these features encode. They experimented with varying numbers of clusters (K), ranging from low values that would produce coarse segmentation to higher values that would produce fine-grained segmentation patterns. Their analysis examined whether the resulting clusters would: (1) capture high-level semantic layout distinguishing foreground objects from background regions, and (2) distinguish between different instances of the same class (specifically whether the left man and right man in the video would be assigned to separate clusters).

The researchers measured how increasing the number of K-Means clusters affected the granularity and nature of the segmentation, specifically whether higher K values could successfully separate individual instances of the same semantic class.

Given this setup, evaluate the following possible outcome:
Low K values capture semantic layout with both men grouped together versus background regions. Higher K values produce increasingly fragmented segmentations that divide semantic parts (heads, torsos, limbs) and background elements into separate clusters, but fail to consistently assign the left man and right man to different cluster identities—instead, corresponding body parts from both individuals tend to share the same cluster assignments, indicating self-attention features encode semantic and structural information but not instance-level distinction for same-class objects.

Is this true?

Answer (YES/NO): YES